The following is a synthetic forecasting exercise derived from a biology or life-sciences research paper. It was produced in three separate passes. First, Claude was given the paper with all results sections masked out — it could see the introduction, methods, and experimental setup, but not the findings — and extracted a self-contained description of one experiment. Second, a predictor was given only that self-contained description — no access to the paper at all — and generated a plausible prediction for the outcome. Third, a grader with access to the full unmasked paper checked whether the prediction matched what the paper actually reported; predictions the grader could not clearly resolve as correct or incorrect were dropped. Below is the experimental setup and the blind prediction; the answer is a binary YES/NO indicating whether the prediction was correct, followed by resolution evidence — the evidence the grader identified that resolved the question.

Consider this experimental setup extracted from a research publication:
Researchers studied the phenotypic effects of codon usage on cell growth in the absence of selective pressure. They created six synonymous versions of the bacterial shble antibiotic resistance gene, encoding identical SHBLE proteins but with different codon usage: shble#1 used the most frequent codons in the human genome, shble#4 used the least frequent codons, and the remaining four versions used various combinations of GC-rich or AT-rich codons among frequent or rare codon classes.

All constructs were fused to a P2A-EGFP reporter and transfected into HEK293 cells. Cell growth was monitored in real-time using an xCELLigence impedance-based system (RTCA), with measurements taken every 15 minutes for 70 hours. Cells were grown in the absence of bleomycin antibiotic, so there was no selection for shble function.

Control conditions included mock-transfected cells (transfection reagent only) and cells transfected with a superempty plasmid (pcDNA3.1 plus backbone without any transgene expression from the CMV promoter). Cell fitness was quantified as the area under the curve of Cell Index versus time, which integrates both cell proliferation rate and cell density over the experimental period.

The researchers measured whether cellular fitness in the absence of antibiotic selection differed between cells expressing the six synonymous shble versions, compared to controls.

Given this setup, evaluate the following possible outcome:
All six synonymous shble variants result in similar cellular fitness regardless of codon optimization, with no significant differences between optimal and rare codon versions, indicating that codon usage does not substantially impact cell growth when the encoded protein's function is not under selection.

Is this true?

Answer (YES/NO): NO